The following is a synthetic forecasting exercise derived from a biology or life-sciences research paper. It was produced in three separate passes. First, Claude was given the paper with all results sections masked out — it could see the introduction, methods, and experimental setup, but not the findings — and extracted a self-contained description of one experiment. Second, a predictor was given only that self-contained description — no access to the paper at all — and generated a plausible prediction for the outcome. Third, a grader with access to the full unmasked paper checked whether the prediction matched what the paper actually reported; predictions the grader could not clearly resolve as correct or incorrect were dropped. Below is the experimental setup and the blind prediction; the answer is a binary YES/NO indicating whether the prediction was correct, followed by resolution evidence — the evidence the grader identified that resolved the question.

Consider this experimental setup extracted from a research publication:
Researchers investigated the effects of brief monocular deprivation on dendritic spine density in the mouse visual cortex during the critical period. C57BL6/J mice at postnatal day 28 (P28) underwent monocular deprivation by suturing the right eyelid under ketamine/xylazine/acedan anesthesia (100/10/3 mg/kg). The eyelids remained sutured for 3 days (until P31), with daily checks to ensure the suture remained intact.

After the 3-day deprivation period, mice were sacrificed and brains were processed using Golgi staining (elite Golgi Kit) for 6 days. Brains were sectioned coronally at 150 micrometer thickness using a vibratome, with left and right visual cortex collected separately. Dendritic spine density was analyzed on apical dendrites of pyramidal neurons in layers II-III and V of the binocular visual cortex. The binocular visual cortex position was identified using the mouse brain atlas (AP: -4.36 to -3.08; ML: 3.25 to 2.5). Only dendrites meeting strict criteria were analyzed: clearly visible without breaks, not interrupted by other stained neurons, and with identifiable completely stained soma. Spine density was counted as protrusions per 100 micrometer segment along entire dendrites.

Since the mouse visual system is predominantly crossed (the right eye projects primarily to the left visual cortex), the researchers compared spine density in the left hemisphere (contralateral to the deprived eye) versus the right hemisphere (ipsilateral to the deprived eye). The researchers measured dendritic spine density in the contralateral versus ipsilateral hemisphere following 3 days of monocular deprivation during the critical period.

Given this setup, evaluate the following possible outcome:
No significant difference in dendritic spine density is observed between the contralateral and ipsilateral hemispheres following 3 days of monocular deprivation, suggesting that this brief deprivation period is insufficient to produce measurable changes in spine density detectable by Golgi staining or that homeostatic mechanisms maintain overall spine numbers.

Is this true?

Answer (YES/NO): NO